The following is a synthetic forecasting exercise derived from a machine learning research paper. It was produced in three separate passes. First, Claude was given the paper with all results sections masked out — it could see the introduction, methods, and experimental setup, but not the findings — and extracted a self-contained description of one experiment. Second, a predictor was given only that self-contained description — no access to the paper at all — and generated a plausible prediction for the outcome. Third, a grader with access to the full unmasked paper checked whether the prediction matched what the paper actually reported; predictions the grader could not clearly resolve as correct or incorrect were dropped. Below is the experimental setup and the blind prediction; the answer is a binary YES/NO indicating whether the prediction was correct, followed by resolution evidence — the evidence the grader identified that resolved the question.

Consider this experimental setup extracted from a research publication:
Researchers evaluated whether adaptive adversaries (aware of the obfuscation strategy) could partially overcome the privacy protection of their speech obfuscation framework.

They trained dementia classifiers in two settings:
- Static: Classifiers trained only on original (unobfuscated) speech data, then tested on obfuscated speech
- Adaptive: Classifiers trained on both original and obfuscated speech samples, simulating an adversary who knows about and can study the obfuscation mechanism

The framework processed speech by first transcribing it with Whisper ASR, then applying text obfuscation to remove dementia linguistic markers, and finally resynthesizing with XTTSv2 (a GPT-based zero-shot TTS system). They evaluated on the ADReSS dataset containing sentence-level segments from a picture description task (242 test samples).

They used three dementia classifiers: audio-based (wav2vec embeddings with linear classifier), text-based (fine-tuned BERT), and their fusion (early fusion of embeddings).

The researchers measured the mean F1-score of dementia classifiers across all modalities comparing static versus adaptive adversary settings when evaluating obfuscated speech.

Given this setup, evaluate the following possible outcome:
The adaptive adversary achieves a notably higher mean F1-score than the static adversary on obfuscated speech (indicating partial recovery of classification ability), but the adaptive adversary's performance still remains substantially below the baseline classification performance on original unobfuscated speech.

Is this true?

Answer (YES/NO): NO